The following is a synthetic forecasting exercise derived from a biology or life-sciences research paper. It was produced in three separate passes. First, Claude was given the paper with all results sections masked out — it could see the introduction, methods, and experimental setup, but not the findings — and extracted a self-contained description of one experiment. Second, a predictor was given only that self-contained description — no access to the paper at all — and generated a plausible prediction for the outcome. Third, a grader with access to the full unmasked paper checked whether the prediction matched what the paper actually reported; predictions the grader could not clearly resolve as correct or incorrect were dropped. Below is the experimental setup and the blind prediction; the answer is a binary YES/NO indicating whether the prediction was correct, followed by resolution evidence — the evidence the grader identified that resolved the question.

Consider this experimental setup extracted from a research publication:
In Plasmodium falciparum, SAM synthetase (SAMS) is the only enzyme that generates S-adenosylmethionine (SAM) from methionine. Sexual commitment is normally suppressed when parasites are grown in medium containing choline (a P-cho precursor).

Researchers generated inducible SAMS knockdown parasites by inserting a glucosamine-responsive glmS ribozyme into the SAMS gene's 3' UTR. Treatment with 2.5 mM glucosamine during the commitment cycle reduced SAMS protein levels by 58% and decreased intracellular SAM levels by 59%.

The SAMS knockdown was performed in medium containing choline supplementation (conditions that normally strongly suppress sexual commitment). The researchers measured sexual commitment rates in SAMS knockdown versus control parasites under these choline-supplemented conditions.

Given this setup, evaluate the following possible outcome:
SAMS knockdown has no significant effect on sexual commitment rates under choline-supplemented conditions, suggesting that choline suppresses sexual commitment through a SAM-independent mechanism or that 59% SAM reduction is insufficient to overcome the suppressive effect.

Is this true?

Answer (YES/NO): NO